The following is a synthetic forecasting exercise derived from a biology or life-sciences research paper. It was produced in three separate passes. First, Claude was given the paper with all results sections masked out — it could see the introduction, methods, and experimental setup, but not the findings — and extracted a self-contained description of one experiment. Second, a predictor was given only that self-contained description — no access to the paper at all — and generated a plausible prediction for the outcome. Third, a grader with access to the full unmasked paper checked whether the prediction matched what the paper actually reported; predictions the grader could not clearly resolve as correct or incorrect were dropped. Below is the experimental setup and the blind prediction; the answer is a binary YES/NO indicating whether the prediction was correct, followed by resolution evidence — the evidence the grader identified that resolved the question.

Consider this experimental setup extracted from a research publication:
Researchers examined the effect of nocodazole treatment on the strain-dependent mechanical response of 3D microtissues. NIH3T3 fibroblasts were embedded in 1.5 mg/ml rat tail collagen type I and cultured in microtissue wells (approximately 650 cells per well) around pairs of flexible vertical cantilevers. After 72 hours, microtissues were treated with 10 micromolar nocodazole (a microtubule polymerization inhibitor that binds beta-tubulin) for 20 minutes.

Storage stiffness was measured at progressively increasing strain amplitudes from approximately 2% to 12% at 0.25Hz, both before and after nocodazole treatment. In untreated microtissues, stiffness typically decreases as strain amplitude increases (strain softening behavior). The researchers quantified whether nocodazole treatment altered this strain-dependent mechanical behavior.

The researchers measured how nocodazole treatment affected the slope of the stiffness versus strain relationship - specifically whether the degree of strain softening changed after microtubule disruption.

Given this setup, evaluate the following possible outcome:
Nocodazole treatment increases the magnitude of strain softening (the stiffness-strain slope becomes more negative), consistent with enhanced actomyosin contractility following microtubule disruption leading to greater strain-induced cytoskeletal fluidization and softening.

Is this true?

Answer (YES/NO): NO